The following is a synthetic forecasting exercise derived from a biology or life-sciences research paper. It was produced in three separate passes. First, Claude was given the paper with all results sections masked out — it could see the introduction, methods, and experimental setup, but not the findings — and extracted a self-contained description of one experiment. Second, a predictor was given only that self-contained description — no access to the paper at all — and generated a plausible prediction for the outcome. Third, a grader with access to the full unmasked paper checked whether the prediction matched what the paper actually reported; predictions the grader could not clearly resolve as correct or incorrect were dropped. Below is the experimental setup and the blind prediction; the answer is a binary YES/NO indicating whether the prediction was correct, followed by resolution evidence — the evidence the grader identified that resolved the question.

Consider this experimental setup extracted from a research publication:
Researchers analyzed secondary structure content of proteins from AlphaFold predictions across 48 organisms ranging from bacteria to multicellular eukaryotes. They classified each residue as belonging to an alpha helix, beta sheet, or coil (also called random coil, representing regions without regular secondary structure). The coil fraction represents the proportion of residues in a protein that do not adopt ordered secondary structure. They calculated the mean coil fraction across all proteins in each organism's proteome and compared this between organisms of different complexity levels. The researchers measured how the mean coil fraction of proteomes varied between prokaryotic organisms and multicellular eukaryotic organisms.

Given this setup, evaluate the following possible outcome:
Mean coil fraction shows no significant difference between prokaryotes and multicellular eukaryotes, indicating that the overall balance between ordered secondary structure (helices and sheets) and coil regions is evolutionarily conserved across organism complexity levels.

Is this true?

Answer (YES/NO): NO